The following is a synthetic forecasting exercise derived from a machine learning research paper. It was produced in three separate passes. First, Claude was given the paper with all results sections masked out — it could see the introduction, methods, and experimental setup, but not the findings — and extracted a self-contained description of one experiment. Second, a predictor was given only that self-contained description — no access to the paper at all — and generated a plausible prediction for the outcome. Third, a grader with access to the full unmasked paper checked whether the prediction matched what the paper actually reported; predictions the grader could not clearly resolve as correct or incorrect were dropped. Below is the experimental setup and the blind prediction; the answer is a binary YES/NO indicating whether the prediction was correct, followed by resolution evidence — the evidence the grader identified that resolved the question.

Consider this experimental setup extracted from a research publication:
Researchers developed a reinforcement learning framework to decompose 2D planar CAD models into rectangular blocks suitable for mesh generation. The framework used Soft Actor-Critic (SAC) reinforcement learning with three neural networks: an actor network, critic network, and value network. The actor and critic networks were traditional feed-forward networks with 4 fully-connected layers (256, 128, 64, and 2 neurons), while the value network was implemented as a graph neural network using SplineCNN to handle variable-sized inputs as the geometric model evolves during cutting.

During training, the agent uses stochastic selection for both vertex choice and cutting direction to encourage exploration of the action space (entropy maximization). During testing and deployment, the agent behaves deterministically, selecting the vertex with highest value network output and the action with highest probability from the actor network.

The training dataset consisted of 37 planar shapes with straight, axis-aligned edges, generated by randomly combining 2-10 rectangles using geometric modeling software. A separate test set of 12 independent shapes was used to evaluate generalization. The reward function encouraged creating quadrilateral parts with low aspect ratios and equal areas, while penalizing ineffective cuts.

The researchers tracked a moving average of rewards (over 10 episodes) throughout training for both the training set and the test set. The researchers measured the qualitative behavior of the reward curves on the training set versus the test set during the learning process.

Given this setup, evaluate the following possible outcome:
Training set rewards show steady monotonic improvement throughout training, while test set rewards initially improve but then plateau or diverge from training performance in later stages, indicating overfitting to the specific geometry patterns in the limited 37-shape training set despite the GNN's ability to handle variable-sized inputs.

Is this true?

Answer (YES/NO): NO